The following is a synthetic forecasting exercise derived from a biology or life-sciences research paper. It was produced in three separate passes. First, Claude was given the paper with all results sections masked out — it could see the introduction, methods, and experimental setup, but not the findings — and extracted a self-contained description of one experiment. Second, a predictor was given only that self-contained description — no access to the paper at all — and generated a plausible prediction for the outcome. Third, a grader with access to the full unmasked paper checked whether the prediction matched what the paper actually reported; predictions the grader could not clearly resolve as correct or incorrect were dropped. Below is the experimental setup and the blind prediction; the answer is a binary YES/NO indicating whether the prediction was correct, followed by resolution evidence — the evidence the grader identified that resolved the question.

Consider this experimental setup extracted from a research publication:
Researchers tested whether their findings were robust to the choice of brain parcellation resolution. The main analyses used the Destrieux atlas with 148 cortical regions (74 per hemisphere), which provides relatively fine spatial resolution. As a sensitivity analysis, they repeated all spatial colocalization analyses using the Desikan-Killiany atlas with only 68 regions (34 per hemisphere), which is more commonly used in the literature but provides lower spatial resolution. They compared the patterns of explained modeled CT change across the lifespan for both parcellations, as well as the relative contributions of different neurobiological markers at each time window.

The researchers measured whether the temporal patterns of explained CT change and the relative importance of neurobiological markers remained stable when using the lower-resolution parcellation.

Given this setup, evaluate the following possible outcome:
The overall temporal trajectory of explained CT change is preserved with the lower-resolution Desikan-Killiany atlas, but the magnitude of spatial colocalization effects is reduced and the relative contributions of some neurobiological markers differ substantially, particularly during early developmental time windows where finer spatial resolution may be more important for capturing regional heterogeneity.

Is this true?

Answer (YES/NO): NO